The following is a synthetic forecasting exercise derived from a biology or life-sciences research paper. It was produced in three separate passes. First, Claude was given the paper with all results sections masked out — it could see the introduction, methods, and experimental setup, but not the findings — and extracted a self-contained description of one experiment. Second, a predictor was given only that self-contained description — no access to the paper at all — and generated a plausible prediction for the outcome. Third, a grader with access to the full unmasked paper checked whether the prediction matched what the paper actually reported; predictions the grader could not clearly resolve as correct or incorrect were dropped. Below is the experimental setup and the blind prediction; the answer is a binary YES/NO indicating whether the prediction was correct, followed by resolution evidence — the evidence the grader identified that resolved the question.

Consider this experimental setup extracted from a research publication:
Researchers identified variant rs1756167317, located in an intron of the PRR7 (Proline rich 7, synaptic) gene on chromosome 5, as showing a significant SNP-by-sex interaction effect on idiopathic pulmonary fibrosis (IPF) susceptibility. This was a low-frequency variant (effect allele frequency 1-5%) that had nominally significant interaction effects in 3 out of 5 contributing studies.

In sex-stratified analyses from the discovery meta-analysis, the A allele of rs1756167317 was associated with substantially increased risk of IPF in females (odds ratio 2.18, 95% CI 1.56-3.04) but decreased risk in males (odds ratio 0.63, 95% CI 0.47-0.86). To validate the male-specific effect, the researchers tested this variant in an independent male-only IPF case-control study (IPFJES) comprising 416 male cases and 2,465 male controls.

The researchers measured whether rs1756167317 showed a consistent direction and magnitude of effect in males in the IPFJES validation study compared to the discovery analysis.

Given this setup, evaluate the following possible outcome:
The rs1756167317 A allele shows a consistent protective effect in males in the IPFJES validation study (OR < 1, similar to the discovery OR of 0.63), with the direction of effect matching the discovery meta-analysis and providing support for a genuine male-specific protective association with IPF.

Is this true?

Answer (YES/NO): YES